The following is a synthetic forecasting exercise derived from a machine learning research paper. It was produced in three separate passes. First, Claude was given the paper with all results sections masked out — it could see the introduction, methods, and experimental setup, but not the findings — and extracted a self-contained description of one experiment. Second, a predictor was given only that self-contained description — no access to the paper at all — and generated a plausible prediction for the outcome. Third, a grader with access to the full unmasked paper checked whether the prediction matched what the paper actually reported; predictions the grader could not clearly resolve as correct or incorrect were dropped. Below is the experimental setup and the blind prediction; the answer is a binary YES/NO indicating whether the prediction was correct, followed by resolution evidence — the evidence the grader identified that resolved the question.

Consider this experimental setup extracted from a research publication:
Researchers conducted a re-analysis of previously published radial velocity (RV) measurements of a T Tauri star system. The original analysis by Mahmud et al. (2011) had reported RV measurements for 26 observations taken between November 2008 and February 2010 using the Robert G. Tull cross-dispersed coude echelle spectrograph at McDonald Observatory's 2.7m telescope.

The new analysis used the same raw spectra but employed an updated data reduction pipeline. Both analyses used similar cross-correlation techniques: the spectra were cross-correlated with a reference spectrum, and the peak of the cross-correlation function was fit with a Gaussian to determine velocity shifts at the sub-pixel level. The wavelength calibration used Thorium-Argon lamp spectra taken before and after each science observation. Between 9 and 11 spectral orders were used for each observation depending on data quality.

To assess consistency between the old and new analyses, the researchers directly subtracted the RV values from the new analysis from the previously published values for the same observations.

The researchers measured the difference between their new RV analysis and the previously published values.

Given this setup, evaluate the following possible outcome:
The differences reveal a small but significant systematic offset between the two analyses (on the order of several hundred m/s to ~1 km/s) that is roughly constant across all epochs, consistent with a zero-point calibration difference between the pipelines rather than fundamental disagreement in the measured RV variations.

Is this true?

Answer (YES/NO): NO